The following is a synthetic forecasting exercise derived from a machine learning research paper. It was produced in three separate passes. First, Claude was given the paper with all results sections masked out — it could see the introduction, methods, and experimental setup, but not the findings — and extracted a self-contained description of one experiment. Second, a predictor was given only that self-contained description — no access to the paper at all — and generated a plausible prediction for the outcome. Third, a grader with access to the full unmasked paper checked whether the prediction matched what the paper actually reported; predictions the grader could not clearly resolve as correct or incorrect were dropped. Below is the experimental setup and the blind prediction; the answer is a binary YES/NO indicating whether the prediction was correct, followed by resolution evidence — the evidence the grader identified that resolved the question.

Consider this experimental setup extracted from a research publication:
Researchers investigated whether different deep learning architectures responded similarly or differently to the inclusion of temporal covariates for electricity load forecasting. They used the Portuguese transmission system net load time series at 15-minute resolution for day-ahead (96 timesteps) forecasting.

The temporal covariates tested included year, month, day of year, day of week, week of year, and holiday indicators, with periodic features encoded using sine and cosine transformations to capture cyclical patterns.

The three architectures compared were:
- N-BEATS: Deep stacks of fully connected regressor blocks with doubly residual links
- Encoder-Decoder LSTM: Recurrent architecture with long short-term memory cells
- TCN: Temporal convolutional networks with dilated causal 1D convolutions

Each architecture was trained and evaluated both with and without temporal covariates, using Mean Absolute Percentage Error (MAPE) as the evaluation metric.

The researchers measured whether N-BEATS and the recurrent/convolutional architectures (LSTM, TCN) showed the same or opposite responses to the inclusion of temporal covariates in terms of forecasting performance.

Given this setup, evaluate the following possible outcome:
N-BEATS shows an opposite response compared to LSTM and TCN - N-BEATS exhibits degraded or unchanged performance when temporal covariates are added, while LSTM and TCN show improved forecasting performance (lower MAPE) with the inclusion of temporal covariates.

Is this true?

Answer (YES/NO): YES